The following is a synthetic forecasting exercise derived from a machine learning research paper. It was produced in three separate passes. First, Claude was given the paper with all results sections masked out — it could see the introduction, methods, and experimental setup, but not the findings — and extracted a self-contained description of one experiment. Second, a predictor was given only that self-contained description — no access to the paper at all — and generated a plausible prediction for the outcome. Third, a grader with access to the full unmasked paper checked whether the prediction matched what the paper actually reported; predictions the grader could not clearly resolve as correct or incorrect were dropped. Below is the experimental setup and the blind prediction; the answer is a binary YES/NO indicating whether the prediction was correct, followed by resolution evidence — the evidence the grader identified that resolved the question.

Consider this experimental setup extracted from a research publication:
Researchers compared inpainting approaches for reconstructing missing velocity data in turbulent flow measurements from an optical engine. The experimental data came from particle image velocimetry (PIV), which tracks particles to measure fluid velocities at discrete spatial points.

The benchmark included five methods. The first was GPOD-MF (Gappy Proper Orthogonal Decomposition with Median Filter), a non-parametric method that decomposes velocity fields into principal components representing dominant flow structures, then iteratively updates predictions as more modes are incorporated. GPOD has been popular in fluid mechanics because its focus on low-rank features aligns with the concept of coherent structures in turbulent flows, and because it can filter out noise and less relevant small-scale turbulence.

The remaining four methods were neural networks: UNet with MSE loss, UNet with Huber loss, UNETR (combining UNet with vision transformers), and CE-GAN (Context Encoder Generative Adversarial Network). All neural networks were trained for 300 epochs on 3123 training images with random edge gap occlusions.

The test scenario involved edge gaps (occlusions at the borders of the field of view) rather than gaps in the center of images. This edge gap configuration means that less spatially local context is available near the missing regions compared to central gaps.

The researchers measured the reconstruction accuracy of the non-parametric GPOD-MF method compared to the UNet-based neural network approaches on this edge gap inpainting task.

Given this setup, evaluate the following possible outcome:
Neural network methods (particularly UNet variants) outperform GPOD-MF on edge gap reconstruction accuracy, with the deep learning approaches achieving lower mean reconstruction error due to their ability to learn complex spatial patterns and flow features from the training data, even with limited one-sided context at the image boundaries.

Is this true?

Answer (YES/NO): YES